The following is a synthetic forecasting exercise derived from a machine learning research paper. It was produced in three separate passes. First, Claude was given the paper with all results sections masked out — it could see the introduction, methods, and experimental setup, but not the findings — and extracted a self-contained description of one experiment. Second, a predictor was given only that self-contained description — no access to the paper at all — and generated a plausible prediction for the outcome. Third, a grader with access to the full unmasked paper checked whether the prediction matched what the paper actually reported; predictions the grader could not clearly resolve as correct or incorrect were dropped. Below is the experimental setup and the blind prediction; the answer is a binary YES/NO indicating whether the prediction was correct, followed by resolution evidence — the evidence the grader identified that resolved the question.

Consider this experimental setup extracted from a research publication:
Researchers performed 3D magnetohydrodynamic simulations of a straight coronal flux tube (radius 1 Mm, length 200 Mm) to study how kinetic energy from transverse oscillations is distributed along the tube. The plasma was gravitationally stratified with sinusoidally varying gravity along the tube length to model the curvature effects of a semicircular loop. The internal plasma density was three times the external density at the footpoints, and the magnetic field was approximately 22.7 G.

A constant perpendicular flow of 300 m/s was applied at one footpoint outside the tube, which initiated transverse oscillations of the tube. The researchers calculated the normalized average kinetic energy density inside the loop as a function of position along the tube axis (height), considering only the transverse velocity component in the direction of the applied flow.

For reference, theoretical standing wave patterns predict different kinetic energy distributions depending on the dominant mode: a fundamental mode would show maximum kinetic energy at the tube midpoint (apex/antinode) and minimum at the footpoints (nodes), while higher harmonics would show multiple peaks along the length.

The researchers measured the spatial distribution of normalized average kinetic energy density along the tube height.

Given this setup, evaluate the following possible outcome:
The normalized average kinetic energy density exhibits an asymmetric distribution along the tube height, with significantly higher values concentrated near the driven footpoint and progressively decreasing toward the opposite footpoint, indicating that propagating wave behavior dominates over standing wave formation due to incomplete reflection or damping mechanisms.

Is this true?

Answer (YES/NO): NO